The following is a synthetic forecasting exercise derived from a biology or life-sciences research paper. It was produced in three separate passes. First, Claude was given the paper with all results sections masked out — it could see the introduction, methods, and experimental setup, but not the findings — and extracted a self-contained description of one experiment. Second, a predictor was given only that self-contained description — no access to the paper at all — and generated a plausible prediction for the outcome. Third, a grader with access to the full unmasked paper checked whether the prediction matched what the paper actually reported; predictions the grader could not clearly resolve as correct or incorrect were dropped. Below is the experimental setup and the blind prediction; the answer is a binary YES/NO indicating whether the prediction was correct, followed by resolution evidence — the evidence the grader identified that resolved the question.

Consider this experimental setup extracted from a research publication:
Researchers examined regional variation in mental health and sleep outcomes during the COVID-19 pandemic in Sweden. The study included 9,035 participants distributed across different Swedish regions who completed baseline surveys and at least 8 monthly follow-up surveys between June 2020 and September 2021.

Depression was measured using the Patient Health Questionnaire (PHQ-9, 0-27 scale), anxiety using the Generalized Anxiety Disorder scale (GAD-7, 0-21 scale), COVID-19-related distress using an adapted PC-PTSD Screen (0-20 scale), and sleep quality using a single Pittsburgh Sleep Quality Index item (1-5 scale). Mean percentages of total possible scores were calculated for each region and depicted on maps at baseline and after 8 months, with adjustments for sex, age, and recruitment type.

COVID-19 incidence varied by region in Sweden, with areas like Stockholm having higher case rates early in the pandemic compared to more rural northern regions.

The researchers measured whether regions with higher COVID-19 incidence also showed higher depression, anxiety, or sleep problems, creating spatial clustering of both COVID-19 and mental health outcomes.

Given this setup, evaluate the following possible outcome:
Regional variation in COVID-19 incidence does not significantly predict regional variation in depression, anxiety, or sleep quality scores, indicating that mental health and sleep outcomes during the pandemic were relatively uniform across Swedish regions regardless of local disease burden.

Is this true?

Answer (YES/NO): NO